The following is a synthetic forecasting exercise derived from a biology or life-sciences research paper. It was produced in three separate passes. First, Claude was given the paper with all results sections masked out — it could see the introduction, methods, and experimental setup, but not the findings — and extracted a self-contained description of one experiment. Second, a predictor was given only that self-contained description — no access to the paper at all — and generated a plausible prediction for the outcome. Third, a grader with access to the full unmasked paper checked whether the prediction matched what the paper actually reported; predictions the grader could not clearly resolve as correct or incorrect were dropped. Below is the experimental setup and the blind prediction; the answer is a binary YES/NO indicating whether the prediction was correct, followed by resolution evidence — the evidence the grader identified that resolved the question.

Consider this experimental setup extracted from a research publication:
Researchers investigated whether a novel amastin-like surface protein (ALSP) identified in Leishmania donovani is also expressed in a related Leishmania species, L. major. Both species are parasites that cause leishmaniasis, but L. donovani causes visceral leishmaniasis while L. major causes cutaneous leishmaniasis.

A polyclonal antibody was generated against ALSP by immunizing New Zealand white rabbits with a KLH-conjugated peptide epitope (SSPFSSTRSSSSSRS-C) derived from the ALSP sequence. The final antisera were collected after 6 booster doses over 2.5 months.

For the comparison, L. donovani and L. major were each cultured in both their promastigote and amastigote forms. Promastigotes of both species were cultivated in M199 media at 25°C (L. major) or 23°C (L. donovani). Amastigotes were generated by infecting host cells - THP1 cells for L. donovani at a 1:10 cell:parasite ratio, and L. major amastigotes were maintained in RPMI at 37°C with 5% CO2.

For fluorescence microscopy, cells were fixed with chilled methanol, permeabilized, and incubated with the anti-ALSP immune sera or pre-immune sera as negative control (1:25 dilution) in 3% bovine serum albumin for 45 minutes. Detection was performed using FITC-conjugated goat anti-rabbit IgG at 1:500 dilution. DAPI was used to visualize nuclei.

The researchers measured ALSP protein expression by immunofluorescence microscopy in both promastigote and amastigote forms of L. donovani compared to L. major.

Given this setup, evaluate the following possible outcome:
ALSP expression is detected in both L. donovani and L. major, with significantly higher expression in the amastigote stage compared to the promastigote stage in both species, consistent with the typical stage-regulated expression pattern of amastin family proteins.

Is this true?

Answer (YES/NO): NO